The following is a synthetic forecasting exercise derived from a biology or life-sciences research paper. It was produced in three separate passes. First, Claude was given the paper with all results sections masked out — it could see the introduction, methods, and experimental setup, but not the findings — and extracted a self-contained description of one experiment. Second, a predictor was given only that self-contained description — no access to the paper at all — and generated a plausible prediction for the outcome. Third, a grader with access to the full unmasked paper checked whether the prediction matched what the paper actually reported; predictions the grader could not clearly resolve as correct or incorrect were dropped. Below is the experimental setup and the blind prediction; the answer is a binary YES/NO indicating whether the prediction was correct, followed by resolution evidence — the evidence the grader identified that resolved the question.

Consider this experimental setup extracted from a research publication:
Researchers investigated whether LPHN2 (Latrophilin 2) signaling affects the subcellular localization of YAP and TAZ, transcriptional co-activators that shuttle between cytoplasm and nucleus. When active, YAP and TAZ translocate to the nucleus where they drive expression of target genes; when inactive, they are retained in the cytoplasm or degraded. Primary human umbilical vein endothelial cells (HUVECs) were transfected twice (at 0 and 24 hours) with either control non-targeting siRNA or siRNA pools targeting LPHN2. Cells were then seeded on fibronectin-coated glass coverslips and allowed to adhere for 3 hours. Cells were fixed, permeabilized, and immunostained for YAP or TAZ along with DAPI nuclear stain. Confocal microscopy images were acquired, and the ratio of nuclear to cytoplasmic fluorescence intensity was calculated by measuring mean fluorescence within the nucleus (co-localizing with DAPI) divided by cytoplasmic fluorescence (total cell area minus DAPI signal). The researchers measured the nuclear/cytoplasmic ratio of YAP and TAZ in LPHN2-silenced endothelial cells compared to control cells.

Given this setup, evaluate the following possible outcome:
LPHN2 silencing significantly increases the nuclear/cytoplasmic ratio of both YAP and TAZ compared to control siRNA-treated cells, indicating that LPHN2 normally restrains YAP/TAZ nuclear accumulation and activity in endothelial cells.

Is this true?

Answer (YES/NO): YES